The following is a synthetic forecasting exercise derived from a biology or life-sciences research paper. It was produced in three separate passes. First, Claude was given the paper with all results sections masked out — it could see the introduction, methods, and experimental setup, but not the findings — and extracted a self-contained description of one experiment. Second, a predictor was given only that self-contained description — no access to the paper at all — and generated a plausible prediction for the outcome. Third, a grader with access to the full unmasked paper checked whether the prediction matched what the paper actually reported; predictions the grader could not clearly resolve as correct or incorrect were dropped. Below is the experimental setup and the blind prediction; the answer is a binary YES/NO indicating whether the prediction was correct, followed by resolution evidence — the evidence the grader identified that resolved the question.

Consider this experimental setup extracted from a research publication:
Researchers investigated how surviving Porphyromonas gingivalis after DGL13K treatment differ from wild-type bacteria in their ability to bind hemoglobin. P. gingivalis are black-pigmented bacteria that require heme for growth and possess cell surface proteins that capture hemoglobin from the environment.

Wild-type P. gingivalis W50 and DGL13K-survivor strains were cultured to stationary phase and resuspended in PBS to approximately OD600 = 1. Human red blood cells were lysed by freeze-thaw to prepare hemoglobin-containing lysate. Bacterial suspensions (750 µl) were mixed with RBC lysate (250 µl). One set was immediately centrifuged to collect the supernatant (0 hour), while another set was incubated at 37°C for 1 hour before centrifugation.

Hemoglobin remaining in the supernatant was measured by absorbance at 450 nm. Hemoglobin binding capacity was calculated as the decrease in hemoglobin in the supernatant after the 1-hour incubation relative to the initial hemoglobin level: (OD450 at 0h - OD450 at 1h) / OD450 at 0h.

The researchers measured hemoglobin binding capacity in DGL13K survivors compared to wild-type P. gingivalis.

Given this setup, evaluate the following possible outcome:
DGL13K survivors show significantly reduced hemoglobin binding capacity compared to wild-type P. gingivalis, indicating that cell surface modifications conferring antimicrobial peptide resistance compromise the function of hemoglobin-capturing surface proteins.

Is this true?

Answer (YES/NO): YES